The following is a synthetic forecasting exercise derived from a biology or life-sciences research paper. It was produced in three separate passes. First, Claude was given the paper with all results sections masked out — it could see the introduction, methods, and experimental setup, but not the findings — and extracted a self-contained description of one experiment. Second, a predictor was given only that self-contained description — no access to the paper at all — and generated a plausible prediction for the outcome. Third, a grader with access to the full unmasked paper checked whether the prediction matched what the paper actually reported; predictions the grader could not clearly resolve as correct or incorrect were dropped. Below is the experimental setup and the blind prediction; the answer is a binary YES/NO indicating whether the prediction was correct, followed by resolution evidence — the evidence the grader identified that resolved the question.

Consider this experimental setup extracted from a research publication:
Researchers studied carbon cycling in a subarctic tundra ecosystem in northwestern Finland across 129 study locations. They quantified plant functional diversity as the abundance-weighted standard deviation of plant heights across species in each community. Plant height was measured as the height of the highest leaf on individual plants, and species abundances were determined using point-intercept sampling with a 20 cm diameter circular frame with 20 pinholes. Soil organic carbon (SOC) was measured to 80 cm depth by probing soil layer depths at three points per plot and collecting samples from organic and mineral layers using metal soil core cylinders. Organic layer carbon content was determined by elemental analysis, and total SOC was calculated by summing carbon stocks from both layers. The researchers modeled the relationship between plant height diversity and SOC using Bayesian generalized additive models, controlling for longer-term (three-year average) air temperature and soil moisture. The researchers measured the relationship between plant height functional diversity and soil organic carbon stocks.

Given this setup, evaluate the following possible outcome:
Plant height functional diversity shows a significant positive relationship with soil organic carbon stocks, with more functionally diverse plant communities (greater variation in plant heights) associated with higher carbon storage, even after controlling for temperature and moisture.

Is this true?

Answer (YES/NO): NO